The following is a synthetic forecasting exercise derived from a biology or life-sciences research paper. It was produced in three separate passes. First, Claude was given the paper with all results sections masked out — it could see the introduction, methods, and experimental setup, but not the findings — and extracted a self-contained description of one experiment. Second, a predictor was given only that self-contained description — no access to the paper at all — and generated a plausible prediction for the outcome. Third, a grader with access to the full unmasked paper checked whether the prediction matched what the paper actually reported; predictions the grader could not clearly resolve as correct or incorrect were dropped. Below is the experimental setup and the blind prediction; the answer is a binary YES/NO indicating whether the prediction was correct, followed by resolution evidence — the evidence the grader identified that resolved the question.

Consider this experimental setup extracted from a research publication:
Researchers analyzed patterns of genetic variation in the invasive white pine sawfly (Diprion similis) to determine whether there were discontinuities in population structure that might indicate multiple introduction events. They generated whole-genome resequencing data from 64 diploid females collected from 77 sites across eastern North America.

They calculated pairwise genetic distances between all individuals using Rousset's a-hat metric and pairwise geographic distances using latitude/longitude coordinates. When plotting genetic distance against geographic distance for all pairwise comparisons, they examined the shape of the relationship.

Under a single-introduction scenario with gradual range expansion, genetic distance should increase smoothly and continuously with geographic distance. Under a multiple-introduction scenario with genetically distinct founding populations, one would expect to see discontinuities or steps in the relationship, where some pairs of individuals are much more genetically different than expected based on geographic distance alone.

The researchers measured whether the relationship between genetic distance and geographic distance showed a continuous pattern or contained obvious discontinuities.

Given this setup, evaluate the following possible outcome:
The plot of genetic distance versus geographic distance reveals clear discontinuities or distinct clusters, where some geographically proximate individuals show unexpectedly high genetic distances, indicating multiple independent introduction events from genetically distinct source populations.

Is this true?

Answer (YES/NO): NO